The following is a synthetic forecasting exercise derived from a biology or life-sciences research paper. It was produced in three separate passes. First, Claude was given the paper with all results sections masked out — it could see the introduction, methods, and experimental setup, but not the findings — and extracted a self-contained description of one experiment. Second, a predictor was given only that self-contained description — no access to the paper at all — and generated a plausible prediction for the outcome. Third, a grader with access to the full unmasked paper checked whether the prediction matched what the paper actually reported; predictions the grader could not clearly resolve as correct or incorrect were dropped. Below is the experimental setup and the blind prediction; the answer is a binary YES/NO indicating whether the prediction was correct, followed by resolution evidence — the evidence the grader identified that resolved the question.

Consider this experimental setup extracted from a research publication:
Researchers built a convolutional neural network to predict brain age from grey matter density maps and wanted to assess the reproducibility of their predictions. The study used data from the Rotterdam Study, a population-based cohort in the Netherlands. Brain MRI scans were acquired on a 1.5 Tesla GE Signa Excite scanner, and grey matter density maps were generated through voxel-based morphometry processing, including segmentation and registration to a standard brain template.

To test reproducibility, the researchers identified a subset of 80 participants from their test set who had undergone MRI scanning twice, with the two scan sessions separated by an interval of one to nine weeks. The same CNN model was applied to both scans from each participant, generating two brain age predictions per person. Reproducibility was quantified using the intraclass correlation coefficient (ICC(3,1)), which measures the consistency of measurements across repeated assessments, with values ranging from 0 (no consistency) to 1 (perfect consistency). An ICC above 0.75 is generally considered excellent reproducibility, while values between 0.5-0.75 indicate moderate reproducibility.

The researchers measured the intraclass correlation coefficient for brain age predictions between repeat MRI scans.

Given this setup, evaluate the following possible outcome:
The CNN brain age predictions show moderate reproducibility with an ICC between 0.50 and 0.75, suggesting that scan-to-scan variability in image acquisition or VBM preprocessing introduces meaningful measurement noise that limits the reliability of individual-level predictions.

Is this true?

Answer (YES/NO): NO